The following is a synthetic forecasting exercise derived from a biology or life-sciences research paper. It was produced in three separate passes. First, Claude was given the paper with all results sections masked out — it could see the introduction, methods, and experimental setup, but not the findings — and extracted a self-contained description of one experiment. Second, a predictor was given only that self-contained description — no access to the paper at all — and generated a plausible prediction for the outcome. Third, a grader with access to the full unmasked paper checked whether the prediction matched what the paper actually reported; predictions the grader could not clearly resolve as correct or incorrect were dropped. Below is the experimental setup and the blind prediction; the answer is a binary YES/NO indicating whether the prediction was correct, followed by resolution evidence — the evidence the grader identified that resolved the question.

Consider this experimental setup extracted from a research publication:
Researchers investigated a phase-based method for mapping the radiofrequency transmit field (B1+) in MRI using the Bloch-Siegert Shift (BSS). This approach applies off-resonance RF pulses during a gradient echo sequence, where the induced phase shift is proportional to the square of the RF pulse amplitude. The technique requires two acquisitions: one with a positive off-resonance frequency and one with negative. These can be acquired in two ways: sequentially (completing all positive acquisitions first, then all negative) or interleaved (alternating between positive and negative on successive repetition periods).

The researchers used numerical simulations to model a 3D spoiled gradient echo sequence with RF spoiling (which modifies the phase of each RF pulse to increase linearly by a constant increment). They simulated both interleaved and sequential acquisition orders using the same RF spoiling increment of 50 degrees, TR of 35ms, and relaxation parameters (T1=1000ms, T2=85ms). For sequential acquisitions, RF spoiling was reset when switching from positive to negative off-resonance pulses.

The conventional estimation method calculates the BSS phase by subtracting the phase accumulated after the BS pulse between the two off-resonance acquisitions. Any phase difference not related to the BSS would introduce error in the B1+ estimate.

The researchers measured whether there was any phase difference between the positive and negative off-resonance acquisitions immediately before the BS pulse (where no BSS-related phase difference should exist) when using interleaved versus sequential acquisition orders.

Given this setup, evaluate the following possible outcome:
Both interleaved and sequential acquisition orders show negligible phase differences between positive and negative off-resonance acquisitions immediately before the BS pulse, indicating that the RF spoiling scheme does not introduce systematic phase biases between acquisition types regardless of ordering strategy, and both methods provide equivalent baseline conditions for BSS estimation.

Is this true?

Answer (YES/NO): NO